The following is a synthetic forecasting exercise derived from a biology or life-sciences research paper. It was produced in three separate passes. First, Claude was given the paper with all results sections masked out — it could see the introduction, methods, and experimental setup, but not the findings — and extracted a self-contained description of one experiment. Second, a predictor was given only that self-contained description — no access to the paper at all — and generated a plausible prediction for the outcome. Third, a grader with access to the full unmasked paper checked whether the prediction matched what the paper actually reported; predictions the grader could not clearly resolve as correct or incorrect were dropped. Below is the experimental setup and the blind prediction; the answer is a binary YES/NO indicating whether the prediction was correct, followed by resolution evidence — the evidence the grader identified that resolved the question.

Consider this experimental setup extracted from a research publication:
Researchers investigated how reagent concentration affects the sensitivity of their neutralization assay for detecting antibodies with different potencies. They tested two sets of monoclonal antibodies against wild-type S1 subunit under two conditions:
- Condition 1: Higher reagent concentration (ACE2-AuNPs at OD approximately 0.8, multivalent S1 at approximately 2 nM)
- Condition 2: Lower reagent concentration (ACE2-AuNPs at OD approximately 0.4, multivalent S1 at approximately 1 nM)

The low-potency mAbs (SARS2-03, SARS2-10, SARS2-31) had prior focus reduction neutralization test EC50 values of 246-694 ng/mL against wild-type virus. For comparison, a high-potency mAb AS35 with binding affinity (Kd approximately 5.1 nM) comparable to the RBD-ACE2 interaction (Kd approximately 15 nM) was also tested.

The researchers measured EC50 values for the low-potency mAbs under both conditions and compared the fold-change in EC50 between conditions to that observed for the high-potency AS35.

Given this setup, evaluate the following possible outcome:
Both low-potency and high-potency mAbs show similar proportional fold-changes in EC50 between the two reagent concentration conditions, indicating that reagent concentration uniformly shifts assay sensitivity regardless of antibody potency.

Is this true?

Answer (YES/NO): NO